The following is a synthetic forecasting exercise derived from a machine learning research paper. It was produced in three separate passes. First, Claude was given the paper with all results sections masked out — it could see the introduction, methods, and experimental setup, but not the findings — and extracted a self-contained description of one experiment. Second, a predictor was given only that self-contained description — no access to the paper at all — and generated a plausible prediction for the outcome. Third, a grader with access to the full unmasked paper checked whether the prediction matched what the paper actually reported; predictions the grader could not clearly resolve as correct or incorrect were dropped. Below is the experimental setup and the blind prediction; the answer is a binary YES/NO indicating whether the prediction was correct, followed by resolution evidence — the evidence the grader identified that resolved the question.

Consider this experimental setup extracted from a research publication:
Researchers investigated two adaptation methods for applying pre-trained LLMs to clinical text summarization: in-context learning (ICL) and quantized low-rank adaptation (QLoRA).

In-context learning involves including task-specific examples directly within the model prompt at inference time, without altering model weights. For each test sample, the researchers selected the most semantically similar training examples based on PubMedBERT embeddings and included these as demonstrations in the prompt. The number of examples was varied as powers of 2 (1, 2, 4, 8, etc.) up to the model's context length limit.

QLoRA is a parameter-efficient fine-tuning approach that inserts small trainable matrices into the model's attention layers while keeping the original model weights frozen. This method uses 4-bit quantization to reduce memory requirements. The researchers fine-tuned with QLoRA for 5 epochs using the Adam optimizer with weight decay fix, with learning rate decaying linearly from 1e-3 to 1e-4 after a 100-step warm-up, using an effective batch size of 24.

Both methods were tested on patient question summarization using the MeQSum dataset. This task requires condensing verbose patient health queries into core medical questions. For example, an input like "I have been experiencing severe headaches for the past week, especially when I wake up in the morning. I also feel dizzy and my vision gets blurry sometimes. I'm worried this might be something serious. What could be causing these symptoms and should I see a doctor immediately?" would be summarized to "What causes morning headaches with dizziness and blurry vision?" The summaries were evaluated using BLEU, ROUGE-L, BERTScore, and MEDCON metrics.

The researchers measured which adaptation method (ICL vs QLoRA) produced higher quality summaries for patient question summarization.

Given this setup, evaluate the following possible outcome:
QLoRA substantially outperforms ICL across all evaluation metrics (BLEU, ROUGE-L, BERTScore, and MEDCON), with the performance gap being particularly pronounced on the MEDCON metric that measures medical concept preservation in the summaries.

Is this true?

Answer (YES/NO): NO